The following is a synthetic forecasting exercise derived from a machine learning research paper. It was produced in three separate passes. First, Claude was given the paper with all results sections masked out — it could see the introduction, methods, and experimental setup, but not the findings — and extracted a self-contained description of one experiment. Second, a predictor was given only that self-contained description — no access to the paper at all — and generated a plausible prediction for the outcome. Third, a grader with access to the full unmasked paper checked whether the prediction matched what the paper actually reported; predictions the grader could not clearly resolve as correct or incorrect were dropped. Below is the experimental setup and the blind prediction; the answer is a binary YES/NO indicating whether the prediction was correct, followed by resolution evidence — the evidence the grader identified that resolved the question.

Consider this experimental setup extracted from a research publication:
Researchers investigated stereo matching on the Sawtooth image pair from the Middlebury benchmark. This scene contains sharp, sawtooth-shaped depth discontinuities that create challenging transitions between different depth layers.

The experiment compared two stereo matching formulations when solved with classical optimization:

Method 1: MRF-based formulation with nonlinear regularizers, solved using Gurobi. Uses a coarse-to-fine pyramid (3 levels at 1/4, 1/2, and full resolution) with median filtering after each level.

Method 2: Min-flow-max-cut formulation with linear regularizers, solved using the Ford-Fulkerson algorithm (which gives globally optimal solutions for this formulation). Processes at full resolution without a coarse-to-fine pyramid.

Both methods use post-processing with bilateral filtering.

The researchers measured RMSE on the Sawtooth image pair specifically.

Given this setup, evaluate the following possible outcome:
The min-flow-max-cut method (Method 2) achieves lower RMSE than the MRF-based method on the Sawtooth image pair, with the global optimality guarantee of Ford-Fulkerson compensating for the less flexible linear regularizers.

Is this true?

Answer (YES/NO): YES